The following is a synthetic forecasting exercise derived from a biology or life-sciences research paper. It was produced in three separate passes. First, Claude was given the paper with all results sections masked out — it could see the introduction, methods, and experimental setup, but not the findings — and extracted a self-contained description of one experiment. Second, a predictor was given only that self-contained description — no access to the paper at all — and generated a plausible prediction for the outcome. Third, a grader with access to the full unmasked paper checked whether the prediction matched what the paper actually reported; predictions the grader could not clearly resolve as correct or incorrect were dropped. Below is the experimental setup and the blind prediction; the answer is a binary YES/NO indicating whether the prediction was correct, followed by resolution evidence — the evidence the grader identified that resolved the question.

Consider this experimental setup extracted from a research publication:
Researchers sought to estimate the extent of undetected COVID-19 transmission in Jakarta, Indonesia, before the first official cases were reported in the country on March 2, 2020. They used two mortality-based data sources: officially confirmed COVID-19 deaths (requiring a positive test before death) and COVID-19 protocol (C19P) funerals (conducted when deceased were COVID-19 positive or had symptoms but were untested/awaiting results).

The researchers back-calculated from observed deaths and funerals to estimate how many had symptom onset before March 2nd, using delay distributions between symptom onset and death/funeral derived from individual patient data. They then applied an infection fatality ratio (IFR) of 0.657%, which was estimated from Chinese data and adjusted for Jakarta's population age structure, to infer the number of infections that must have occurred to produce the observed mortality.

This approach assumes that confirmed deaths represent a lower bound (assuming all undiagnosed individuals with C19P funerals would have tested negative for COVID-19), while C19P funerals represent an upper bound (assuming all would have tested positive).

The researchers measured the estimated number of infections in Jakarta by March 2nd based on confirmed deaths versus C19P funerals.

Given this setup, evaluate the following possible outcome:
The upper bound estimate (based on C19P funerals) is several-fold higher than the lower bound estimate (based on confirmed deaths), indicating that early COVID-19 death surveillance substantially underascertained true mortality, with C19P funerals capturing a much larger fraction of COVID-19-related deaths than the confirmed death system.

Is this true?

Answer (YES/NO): YES